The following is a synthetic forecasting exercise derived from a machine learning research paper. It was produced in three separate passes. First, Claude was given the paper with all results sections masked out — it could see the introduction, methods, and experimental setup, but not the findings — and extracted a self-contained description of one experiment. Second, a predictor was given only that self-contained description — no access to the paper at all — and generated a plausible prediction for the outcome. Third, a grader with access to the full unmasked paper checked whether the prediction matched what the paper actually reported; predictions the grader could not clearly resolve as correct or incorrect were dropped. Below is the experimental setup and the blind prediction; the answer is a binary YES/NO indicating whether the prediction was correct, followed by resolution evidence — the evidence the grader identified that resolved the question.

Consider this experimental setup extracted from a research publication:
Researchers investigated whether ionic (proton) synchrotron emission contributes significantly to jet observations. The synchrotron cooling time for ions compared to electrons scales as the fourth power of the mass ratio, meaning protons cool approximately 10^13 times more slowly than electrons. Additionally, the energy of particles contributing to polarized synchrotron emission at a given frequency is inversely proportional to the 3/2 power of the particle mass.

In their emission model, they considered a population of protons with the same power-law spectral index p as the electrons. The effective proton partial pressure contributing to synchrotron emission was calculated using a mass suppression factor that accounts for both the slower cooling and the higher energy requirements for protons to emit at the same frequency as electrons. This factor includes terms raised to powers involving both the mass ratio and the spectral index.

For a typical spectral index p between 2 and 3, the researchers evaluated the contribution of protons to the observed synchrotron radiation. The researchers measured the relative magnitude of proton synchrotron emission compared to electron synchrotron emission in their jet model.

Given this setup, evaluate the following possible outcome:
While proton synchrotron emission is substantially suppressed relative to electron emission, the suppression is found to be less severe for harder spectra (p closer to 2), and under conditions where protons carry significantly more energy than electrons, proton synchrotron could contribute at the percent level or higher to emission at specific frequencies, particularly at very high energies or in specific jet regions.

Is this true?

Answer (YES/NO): NO